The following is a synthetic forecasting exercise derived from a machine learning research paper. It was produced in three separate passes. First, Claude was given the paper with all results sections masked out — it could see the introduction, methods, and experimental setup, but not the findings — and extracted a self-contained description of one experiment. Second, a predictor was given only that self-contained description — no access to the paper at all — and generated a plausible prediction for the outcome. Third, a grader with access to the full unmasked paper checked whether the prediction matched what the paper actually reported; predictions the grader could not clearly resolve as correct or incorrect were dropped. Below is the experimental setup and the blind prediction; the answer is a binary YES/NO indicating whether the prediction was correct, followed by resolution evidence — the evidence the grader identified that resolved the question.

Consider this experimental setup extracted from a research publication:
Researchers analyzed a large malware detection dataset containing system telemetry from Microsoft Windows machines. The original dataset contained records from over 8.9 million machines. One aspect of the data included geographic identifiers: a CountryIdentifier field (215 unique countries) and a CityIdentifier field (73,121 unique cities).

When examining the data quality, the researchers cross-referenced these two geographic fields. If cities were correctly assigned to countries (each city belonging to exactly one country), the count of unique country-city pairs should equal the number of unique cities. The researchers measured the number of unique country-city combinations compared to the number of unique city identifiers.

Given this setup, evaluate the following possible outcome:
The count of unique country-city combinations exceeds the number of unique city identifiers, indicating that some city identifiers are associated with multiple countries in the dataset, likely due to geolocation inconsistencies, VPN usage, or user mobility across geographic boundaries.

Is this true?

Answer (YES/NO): YES